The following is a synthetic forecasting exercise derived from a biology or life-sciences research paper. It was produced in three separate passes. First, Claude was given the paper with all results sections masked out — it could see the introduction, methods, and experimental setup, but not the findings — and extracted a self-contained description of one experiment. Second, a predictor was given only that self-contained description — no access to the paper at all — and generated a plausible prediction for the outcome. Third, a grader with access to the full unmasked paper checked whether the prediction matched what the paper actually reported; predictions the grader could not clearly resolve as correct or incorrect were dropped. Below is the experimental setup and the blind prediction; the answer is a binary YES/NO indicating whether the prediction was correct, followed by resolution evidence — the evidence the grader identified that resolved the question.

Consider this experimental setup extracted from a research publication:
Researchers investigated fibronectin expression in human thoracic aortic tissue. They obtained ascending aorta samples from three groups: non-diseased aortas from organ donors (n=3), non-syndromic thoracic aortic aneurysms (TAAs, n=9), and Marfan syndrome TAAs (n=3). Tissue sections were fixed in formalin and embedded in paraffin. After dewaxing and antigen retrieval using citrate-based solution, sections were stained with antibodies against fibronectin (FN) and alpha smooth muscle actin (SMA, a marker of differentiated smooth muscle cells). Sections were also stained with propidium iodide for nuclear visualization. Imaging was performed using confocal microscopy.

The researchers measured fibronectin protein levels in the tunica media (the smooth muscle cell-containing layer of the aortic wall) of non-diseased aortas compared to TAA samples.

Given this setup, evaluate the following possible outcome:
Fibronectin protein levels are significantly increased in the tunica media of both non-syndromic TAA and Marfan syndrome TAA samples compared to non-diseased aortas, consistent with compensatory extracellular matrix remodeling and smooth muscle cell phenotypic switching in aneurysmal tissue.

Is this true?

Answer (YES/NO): YES